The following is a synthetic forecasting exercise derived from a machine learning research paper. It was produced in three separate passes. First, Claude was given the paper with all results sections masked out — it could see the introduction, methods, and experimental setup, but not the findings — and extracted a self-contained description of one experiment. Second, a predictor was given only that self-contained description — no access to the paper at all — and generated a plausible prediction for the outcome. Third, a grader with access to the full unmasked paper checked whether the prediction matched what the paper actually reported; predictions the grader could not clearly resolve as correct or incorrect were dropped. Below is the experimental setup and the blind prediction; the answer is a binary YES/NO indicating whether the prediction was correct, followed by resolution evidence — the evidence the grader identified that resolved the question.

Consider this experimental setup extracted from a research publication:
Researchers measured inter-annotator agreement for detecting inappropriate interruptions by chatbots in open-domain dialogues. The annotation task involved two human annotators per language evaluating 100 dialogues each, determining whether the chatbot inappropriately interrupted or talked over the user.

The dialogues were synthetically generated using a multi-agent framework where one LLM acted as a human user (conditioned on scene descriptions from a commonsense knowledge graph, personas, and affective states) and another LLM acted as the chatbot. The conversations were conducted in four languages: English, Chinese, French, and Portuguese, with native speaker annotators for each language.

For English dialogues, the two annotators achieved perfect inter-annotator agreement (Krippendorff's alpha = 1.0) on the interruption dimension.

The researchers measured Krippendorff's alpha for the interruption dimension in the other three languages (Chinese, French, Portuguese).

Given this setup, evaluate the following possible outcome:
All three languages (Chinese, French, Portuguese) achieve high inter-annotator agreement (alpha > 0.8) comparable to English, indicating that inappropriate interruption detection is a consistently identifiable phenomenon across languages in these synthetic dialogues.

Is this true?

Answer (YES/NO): NO